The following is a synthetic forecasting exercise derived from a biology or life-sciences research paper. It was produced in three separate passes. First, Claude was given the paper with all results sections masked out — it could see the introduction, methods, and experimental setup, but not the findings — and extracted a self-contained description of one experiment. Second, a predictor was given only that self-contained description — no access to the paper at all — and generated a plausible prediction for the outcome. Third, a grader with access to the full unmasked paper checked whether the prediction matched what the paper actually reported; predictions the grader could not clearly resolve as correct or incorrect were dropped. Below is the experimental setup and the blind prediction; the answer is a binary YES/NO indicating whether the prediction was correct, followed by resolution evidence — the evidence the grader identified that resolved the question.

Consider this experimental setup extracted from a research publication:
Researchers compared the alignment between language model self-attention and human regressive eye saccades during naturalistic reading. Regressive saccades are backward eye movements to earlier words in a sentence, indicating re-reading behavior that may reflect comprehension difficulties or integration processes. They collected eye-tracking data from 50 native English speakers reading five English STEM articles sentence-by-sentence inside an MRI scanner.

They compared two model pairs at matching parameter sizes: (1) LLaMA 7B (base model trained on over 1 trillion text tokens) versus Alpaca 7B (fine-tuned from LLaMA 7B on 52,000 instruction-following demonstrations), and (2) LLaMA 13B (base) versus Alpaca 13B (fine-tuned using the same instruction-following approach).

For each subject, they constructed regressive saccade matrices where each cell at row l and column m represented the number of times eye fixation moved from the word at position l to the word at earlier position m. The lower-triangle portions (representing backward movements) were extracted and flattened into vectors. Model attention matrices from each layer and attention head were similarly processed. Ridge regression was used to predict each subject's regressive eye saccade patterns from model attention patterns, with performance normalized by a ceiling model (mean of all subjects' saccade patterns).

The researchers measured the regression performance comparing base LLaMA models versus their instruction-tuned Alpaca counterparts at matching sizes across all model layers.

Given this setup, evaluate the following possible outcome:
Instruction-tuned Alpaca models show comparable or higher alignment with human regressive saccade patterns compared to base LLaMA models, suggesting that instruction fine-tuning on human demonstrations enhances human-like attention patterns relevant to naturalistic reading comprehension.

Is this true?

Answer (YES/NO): NO